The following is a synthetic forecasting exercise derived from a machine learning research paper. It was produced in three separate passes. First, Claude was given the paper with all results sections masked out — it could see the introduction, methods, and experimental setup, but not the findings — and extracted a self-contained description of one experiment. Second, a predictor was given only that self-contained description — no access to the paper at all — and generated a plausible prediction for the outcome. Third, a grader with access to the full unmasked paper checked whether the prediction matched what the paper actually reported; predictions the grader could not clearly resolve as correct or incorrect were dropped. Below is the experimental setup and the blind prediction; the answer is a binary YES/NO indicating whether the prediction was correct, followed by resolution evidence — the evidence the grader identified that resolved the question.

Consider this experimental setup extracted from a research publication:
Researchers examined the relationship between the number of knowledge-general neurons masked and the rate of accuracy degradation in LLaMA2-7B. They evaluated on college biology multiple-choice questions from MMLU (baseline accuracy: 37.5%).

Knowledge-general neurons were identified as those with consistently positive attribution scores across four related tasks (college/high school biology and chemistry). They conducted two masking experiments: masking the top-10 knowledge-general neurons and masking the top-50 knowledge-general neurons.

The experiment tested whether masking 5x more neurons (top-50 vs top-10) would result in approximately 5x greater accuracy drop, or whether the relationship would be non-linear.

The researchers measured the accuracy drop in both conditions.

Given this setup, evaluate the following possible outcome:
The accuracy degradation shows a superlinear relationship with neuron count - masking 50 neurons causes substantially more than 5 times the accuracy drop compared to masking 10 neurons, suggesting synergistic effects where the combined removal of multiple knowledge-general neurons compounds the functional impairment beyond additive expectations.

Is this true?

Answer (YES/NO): NO